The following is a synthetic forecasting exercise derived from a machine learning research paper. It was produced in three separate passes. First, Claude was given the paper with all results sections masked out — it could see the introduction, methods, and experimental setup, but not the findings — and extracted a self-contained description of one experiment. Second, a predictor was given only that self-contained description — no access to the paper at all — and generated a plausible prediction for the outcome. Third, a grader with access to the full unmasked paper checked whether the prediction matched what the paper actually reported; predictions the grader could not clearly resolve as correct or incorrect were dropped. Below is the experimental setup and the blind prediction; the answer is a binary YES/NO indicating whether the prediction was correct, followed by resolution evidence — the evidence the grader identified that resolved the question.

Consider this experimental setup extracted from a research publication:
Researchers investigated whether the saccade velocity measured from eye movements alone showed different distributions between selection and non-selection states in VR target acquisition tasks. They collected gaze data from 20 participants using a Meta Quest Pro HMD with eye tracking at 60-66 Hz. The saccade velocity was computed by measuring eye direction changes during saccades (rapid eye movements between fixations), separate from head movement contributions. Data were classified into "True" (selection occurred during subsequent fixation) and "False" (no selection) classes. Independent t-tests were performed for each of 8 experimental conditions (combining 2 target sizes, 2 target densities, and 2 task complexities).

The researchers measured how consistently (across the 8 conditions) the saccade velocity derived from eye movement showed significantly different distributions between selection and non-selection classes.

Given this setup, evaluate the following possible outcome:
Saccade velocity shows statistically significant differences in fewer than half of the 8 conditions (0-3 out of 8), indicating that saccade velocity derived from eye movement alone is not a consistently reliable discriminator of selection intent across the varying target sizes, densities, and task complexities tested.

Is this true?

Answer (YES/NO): NO